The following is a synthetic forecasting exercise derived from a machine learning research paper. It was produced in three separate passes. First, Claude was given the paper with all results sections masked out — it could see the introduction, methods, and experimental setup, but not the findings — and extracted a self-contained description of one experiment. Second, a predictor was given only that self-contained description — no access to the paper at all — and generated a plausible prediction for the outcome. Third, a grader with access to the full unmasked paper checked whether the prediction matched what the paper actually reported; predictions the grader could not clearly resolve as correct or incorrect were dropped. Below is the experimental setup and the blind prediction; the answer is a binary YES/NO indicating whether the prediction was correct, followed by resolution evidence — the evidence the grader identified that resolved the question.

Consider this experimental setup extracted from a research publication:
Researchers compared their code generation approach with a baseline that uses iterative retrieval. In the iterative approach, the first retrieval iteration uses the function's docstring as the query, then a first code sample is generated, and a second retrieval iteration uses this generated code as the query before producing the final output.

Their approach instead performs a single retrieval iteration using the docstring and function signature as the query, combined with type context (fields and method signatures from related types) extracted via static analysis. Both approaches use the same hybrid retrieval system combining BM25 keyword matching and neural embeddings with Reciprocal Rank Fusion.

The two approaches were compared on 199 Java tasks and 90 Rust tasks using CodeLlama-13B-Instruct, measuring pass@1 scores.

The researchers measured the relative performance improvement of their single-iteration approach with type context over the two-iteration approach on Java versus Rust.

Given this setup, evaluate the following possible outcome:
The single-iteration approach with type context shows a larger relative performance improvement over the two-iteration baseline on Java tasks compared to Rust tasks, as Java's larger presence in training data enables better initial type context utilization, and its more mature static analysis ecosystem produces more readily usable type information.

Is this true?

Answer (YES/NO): YES